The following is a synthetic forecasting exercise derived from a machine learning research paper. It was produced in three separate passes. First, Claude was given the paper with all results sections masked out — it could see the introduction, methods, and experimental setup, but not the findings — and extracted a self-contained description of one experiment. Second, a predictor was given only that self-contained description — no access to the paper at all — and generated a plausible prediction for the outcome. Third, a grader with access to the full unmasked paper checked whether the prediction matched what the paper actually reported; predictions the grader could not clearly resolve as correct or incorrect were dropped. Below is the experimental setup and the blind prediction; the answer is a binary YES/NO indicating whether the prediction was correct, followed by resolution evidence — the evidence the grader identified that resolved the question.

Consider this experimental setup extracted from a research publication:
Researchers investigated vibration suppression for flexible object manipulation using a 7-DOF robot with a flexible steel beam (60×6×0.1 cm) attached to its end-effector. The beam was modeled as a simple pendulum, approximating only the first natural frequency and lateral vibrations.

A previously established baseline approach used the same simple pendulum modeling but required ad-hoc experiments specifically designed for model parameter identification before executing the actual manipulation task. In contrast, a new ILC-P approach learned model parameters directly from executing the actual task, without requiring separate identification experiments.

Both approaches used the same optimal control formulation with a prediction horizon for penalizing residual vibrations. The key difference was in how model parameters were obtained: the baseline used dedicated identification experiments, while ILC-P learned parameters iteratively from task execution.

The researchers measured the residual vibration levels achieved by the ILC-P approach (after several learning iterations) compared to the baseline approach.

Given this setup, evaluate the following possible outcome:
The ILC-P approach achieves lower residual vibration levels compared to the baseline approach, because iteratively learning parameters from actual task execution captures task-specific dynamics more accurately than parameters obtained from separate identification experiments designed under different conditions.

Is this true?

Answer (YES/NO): NO